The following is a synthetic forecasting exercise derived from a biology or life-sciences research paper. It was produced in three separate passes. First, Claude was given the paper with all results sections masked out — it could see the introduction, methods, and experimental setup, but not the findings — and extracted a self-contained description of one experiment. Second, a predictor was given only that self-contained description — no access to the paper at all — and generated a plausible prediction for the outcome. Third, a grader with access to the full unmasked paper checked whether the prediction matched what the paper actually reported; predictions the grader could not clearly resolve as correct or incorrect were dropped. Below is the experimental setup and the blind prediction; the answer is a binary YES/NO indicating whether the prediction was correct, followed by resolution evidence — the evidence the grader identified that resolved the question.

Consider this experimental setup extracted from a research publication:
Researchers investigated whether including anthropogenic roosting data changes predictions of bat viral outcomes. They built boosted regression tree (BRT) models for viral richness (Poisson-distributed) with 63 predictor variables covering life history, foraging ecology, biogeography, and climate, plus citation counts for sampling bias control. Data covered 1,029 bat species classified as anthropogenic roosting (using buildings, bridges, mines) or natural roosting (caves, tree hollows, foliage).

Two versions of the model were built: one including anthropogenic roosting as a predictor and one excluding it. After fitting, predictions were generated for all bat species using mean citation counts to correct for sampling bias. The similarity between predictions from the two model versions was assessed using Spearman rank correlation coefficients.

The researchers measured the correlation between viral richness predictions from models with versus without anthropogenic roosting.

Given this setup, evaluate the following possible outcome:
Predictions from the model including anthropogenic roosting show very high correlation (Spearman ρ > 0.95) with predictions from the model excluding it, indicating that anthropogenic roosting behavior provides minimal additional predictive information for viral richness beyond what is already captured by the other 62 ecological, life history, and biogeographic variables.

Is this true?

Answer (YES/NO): YES